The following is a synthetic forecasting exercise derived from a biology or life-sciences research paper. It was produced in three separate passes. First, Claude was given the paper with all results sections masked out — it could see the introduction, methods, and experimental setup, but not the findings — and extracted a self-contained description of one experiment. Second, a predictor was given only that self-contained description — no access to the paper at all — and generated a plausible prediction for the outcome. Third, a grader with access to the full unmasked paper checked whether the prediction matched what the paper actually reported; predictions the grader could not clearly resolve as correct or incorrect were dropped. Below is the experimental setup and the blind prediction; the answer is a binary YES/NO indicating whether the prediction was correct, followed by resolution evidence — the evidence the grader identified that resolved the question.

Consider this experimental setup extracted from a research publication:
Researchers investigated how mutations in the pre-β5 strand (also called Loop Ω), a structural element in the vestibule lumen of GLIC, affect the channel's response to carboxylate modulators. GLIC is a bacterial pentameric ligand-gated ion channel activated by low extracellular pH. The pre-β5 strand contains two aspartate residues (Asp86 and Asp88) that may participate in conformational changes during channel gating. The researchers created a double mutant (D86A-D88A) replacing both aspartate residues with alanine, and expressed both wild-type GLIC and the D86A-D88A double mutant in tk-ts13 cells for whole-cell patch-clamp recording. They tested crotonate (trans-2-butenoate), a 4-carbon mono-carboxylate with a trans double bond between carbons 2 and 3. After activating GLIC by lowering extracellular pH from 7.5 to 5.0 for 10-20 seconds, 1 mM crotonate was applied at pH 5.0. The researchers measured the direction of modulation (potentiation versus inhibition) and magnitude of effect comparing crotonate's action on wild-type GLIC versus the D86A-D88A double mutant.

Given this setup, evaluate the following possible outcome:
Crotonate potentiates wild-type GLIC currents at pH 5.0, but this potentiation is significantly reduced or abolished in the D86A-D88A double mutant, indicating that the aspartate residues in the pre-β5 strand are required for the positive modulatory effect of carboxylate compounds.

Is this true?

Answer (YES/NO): NO